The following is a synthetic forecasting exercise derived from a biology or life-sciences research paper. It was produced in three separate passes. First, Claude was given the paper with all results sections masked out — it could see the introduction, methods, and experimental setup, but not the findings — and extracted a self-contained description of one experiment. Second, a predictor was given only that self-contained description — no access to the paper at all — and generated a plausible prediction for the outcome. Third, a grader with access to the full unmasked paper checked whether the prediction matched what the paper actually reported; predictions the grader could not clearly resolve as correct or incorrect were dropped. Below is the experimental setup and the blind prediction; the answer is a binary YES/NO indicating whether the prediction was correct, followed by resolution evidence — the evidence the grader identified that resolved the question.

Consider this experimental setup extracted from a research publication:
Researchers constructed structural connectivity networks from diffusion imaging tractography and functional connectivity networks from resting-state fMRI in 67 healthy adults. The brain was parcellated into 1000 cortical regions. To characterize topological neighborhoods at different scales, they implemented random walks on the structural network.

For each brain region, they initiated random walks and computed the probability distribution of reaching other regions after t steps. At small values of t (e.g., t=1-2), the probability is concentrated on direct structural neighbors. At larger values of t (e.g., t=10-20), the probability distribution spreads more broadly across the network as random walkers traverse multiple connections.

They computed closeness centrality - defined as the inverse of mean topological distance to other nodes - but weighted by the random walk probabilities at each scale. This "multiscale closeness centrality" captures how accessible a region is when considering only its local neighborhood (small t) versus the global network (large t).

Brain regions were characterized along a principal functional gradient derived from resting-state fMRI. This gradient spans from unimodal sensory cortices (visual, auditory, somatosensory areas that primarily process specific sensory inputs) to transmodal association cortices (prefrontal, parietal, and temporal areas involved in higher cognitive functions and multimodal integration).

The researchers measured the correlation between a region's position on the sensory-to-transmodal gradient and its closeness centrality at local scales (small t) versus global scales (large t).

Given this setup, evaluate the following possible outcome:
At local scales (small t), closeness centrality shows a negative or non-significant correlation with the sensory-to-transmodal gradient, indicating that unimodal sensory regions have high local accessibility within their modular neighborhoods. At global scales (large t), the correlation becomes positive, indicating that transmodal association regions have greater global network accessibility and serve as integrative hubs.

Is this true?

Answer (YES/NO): YES